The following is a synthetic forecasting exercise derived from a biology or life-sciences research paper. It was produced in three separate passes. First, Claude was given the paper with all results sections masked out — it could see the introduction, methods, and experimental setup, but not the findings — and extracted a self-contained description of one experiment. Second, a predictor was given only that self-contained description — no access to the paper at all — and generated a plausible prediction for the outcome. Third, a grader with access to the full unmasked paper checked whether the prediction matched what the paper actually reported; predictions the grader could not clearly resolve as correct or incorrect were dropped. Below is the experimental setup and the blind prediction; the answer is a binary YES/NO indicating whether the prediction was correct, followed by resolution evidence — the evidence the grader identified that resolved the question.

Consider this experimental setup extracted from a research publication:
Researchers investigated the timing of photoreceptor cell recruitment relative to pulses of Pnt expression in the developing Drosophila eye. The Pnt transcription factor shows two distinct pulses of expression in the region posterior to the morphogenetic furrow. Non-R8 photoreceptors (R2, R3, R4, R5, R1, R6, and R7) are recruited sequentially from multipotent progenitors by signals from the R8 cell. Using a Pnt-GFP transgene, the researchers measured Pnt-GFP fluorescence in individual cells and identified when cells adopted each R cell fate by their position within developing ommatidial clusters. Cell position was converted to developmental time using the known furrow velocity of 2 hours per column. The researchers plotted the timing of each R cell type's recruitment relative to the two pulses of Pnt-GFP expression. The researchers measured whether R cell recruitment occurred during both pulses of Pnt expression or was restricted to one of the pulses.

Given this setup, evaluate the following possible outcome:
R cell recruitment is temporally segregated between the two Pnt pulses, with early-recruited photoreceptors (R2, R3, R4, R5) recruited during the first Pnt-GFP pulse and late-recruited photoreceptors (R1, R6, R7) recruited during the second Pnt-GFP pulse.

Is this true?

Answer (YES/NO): YES